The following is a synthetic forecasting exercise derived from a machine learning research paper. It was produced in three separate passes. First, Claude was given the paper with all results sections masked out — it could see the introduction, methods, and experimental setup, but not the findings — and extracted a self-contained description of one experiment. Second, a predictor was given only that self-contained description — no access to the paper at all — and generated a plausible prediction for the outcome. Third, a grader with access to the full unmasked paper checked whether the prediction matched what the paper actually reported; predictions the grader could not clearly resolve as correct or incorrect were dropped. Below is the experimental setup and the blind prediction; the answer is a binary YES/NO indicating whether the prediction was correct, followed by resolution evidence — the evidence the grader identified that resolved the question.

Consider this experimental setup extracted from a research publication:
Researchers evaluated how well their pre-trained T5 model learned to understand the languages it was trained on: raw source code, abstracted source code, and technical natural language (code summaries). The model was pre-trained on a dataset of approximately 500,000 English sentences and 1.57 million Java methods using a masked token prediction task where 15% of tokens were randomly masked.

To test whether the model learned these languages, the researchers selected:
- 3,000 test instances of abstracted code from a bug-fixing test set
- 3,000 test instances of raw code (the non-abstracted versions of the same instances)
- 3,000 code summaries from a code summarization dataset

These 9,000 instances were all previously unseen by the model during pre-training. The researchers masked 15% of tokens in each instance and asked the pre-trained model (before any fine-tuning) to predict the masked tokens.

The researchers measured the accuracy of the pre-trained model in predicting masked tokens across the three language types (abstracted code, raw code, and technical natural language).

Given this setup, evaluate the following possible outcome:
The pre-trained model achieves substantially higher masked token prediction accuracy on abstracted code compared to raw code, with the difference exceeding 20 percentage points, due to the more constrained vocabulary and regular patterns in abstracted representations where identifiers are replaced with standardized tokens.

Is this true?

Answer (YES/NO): NO